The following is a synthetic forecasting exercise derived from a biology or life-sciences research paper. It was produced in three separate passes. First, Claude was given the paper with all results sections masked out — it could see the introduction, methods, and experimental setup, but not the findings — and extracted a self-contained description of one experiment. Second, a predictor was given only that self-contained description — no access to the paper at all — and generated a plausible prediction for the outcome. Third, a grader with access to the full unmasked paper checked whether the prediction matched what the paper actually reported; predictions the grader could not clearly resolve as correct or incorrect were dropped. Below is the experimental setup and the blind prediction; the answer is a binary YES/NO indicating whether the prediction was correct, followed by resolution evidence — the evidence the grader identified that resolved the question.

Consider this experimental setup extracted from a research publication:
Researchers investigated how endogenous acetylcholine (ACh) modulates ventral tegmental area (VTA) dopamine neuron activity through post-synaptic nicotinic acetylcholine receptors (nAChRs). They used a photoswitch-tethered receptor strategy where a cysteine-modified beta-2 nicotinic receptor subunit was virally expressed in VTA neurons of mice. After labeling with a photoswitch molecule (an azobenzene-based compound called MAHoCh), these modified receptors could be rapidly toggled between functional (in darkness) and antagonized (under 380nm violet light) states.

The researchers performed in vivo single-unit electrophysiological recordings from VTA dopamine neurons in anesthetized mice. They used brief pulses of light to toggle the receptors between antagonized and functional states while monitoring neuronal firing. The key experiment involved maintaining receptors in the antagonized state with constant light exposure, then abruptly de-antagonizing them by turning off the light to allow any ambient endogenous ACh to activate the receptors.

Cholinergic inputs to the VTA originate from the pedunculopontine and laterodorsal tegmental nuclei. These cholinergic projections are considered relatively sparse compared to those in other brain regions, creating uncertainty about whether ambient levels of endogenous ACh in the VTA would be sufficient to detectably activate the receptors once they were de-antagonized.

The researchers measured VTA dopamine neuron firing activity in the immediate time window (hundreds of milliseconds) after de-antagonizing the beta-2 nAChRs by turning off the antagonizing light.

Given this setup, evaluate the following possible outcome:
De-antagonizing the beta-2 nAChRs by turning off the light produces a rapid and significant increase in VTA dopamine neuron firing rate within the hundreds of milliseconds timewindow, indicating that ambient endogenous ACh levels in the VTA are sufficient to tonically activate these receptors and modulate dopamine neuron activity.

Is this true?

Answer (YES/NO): YES